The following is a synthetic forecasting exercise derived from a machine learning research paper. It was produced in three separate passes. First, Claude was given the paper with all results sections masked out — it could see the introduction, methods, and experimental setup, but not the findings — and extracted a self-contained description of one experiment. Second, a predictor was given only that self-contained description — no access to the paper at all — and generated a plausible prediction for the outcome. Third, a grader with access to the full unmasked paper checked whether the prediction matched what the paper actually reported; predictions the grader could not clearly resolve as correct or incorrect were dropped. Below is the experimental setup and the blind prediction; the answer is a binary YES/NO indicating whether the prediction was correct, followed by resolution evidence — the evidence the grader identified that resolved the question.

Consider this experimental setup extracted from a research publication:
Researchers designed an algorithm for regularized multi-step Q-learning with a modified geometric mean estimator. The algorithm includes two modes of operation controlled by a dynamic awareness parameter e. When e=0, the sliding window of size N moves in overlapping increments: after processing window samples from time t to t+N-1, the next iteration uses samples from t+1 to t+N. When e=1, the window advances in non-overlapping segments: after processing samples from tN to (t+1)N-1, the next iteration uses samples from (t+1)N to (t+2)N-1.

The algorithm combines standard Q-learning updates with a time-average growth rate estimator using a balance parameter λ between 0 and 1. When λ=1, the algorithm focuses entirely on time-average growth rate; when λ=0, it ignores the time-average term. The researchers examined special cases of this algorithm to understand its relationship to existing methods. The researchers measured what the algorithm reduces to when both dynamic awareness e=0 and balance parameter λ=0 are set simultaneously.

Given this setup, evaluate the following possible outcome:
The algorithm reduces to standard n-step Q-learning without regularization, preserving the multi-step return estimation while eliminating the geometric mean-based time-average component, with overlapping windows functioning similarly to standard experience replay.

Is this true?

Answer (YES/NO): YES